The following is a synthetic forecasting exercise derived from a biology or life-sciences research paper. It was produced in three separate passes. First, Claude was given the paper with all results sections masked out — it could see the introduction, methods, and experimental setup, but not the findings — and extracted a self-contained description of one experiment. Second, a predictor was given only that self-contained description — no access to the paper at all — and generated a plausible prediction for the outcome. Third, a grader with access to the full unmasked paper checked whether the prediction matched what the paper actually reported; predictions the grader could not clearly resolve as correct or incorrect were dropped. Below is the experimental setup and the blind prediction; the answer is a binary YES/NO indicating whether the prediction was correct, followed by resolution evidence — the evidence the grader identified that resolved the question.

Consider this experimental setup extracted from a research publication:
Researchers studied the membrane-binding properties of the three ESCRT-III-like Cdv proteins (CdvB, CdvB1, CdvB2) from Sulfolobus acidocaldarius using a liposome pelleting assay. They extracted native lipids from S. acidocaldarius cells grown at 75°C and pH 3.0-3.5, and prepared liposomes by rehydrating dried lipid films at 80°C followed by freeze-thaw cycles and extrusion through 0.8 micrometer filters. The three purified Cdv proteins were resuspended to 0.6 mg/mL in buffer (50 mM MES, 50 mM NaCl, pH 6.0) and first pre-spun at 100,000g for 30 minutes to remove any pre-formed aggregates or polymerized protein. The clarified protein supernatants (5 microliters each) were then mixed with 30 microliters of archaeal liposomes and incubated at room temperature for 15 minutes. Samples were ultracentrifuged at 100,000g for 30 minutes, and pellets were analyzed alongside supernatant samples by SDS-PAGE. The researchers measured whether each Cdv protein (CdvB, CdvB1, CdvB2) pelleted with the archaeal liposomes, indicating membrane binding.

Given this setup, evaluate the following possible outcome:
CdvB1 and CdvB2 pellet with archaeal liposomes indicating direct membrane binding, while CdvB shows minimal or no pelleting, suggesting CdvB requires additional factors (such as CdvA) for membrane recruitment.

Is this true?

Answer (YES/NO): NO